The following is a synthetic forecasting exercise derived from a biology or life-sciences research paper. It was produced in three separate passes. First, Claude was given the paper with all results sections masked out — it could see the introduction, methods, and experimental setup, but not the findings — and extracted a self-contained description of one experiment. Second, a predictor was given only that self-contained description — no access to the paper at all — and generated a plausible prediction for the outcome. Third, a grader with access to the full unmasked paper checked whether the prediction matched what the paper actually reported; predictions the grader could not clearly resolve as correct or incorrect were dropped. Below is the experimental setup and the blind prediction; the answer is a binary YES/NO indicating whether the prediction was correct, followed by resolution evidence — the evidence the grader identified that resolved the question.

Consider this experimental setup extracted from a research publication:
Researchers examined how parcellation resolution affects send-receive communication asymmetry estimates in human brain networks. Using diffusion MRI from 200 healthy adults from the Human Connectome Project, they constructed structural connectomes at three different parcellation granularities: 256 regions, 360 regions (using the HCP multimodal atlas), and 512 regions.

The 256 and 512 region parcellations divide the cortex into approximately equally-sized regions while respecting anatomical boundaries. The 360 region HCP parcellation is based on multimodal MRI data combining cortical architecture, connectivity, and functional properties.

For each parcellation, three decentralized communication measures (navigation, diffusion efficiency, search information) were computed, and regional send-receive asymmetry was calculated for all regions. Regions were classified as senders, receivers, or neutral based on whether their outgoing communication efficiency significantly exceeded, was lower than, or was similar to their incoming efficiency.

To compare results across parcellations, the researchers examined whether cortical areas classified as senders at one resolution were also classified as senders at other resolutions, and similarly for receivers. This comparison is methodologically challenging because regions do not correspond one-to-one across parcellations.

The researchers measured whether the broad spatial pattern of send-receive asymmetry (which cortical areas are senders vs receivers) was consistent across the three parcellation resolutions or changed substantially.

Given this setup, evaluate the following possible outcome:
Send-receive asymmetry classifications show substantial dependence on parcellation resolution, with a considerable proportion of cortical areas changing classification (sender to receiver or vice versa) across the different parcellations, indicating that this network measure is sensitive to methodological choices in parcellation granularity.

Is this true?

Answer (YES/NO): NO